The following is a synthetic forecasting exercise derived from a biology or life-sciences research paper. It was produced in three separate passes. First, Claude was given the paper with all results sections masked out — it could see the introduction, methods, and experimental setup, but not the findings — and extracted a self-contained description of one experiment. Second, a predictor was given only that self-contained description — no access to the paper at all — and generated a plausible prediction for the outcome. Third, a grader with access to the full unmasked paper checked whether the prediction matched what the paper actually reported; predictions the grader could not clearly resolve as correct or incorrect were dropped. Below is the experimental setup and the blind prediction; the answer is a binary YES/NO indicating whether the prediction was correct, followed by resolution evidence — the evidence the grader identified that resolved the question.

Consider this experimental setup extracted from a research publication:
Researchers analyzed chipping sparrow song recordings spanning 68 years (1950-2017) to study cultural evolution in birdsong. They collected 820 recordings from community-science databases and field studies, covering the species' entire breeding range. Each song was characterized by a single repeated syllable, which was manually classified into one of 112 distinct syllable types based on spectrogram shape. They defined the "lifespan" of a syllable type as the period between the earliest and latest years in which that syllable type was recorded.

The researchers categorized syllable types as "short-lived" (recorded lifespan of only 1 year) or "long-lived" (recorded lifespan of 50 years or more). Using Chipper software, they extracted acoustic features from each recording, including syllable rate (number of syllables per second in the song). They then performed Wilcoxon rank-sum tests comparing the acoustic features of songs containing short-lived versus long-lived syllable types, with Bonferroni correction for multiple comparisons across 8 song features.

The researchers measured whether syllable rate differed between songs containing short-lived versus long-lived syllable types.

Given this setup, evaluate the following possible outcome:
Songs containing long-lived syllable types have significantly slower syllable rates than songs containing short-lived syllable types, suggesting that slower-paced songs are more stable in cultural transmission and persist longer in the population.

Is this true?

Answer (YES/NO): NO